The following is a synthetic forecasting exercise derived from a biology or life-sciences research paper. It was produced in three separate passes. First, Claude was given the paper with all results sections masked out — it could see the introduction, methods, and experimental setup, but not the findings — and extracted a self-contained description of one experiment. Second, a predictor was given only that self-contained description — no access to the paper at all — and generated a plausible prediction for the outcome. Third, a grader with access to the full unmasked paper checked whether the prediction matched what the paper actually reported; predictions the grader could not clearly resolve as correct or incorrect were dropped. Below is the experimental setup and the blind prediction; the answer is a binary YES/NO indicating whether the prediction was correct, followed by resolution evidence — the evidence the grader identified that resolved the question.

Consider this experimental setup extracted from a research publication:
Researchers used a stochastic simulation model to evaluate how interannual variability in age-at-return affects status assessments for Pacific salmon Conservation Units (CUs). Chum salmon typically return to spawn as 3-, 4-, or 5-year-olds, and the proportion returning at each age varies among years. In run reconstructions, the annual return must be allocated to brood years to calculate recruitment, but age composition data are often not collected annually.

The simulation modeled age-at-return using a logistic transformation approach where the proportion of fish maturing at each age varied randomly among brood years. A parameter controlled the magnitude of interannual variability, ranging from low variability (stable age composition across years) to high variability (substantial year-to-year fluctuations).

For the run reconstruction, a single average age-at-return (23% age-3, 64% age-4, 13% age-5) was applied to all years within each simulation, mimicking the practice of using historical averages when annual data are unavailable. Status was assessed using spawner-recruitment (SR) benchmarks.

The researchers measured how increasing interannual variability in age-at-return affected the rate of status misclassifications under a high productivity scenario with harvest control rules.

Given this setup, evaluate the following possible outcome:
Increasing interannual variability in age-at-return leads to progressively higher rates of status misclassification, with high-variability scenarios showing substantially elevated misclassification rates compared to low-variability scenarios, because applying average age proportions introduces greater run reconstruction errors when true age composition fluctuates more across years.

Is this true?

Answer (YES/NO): NO